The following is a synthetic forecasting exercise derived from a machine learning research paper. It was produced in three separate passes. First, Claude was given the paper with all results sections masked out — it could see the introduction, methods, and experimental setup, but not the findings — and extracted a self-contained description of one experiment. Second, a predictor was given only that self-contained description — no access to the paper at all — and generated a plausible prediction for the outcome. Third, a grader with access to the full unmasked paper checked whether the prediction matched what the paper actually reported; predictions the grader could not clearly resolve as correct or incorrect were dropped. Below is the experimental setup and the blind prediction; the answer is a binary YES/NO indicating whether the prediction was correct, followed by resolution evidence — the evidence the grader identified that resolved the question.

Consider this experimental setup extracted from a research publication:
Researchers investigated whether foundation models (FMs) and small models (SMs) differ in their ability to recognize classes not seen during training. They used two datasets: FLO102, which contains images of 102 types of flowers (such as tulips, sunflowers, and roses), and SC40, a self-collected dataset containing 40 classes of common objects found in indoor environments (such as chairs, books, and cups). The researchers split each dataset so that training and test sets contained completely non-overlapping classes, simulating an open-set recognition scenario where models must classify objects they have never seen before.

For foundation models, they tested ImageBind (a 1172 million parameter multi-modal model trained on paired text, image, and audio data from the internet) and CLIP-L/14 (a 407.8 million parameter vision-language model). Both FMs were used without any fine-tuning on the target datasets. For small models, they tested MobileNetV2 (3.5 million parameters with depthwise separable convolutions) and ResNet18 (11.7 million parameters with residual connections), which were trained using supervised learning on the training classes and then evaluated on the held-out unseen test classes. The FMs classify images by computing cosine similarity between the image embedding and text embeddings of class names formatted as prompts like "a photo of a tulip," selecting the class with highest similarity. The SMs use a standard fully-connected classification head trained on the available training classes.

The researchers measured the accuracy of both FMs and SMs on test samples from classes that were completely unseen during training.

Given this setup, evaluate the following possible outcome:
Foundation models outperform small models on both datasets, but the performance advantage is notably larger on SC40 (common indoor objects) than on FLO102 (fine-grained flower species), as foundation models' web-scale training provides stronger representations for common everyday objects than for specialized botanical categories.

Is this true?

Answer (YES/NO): NO